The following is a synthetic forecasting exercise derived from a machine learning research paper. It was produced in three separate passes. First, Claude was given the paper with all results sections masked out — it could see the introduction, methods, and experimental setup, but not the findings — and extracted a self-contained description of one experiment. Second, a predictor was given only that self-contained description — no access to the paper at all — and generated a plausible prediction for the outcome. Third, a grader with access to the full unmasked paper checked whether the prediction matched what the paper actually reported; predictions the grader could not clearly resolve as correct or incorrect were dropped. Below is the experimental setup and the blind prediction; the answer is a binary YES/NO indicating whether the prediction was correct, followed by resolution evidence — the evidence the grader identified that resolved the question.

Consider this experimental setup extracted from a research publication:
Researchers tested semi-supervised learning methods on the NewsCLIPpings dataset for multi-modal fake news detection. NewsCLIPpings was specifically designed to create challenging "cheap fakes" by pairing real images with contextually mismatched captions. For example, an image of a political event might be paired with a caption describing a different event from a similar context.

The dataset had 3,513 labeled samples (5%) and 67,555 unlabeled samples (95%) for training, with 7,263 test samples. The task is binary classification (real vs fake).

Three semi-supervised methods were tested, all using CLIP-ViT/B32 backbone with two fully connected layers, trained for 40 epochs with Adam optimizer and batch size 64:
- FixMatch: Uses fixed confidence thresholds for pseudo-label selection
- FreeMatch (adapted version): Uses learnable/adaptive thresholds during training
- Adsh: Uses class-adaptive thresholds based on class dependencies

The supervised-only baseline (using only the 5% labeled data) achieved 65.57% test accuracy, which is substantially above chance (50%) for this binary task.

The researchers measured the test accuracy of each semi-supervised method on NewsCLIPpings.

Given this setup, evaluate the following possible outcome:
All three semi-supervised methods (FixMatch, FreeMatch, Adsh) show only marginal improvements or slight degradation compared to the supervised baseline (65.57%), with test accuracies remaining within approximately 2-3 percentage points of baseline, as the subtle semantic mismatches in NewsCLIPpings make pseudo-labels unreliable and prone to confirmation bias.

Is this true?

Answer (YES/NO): YES